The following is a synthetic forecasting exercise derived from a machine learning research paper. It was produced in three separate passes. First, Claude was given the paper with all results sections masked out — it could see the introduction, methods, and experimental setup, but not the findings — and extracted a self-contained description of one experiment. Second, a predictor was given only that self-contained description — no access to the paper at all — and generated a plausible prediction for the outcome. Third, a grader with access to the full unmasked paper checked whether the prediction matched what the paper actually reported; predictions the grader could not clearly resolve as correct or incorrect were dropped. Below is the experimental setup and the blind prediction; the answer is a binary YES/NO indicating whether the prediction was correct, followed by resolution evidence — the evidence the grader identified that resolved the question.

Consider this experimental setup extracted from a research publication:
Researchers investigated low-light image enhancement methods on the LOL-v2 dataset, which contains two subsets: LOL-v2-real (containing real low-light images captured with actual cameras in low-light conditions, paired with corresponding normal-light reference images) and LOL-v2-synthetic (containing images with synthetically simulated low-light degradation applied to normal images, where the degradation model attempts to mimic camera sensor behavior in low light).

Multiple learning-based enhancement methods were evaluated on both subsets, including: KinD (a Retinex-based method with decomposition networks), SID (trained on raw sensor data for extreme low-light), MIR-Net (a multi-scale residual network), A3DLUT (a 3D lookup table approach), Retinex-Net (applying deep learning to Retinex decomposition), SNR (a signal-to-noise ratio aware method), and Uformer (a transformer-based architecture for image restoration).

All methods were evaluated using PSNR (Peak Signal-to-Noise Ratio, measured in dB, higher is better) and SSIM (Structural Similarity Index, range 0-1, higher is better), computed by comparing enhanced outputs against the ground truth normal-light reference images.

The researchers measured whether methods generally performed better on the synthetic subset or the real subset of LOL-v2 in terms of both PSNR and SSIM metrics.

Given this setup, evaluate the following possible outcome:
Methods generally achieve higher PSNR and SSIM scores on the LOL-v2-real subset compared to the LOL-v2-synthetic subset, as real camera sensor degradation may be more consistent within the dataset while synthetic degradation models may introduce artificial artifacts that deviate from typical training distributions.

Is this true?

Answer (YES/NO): NO